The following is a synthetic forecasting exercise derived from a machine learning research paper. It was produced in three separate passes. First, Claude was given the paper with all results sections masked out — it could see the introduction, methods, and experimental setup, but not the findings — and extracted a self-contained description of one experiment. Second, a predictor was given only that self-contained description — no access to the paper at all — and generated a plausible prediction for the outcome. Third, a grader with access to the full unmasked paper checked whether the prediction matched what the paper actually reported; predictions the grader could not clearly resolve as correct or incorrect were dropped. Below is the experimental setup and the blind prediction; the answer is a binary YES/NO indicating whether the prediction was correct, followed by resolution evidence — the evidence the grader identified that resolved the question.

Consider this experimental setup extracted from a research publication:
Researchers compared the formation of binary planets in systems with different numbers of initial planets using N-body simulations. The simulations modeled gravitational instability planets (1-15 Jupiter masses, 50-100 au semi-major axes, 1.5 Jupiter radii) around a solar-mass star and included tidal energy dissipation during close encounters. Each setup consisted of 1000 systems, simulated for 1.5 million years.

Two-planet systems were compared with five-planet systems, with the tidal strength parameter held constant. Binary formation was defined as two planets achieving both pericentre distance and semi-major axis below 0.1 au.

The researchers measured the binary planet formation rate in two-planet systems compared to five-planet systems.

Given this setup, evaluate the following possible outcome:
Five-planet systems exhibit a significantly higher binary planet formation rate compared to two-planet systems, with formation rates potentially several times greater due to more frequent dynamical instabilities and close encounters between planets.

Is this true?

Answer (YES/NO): NO